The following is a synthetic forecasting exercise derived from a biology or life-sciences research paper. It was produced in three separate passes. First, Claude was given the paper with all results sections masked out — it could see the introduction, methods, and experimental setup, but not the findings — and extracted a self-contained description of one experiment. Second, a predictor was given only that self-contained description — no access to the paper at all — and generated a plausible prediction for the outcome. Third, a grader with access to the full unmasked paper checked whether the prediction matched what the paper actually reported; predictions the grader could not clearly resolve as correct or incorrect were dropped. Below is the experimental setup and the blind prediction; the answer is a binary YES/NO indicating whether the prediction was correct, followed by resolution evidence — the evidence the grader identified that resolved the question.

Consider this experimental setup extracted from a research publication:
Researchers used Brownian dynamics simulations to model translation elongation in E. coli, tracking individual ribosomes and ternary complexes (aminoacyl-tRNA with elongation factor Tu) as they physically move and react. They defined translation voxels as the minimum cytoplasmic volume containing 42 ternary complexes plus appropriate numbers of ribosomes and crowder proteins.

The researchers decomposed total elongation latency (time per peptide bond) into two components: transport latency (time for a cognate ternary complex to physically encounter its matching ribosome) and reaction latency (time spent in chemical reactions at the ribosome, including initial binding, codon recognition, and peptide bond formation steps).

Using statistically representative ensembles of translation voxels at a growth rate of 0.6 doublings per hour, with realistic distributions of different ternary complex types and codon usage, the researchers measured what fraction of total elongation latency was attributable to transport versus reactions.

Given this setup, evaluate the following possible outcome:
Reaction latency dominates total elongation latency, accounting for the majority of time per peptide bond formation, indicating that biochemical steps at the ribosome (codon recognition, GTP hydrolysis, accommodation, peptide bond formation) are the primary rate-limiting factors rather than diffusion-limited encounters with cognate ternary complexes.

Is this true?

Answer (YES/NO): NO